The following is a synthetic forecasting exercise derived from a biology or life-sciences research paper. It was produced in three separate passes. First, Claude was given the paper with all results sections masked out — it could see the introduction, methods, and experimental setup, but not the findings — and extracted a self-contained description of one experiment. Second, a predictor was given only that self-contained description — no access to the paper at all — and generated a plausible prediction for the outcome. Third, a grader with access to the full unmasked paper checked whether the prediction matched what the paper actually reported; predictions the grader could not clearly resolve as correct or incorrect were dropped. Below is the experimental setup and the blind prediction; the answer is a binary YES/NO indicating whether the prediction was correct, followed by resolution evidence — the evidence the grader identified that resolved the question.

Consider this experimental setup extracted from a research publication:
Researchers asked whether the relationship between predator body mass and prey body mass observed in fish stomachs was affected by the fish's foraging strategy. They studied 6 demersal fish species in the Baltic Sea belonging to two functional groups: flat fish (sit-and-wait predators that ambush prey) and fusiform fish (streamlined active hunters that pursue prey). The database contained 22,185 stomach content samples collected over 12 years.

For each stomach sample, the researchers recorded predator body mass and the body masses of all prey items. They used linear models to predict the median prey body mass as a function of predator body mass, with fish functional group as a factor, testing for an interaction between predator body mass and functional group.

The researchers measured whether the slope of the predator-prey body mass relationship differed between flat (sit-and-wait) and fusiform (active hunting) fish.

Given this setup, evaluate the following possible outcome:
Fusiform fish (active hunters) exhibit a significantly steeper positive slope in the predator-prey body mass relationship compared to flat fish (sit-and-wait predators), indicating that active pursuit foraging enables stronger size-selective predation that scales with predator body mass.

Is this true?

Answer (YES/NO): NO